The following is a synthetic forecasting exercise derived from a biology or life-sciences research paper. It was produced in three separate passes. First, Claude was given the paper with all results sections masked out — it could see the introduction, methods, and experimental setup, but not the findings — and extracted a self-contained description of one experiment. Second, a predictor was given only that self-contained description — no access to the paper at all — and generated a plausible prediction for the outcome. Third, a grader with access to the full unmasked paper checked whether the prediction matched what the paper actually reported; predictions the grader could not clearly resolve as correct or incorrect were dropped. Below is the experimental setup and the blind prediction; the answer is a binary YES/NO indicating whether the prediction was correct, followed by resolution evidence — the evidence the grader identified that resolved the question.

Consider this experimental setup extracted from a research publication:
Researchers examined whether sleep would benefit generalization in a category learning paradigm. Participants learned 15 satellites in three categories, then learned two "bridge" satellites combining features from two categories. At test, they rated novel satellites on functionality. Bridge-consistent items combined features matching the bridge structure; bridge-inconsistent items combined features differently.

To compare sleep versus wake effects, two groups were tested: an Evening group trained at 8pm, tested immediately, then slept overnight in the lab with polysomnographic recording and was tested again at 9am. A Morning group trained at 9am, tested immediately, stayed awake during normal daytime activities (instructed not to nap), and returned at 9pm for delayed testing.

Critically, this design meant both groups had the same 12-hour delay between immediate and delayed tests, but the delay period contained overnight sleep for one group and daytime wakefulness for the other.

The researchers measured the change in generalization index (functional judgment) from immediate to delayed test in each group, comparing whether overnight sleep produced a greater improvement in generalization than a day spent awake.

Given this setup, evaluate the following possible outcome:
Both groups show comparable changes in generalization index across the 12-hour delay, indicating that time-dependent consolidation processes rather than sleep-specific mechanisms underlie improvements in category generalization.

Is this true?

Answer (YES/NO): NO